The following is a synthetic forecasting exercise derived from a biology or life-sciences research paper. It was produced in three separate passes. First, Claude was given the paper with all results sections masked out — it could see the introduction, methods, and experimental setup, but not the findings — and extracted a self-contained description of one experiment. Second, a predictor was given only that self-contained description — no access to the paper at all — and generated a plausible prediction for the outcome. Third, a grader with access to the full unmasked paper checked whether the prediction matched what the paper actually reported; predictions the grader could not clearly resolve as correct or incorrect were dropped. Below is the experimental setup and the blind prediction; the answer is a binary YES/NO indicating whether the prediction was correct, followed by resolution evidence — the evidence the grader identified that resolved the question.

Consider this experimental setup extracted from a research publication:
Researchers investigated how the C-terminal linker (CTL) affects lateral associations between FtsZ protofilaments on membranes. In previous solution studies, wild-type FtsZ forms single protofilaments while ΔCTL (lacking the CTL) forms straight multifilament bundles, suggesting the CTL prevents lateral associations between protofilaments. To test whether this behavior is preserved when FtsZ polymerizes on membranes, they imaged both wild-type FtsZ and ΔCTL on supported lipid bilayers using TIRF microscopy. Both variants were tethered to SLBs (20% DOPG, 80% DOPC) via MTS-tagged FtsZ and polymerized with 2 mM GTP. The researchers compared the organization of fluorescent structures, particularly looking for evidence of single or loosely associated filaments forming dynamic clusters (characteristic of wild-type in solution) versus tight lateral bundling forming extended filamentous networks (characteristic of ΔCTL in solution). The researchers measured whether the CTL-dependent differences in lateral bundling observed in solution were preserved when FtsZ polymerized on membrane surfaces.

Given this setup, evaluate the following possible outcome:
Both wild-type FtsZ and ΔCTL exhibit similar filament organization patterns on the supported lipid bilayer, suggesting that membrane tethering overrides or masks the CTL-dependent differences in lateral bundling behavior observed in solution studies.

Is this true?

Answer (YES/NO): NO